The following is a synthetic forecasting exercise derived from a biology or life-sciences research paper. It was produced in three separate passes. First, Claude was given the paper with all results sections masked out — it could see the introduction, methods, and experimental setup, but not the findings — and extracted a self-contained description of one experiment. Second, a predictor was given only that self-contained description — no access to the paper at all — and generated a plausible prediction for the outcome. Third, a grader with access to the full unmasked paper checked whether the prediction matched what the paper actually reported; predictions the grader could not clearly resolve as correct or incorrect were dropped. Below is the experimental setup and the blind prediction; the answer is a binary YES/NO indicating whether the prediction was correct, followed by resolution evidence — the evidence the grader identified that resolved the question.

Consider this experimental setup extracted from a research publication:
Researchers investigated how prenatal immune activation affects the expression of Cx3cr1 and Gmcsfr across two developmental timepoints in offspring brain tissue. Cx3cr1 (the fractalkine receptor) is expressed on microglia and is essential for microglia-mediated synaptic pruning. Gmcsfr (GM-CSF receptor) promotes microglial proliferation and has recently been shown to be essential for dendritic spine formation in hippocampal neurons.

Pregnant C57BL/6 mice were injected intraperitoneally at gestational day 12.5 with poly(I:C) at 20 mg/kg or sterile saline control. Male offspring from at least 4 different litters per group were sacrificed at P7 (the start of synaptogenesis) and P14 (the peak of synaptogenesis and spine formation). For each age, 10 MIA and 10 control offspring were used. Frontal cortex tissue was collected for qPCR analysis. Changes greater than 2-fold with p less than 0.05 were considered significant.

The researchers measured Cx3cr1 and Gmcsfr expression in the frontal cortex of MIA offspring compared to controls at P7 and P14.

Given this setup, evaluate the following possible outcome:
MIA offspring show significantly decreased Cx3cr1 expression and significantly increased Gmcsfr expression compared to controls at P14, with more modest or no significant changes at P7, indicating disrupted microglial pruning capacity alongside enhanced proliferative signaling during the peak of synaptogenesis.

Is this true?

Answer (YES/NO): NO